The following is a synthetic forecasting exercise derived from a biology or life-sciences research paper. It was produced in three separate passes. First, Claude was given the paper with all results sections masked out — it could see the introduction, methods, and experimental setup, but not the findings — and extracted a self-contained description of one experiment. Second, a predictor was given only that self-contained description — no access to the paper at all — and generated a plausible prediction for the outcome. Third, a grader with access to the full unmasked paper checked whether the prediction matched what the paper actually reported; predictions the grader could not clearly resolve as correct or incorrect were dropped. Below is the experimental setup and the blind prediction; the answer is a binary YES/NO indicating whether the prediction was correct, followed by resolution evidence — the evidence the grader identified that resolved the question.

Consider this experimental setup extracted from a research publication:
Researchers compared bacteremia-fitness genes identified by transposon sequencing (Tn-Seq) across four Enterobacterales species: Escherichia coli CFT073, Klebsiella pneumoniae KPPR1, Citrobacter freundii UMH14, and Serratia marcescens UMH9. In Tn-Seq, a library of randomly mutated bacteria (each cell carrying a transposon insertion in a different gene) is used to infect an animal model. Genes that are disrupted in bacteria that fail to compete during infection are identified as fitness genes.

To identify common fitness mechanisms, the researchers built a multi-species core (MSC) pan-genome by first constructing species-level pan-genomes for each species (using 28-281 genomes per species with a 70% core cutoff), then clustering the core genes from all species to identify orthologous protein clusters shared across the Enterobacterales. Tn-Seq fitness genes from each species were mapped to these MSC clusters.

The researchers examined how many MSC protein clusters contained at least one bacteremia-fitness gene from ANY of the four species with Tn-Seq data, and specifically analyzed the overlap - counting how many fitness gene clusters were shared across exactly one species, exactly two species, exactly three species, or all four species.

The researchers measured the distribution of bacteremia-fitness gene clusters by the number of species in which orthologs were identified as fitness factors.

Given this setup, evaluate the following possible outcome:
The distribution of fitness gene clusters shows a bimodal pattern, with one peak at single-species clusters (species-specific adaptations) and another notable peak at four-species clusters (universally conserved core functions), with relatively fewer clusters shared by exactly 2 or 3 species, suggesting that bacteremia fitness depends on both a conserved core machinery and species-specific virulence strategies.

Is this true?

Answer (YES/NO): NO